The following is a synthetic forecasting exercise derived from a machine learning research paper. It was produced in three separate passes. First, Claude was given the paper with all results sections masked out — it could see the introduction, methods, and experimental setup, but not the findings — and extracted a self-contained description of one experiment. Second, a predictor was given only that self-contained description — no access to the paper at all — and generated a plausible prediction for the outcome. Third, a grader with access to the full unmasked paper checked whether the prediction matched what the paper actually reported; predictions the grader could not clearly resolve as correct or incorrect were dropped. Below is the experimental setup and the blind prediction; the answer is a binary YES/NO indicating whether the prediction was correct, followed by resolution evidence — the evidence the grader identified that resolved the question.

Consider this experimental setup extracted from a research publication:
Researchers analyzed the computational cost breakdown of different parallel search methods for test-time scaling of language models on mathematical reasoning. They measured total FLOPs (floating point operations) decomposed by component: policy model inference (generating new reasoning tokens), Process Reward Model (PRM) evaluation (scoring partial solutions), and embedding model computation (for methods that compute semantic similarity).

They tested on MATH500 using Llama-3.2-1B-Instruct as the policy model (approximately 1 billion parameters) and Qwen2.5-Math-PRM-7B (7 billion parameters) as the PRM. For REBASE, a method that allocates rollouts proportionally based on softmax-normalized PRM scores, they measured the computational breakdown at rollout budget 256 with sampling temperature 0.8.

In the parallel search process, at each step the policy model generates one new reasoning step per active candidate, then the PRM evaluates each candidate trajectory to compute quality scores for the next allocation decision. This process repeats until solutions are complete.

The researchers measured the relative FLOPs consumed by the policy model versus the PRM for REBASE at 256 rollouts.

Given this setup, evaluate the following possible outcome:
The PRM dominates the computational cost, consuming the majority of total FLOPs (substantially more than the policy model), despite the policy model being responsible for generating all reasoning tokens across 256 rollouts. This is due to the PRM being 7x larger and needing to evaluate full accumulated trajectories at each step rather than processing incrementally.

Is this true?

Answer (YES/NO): YES